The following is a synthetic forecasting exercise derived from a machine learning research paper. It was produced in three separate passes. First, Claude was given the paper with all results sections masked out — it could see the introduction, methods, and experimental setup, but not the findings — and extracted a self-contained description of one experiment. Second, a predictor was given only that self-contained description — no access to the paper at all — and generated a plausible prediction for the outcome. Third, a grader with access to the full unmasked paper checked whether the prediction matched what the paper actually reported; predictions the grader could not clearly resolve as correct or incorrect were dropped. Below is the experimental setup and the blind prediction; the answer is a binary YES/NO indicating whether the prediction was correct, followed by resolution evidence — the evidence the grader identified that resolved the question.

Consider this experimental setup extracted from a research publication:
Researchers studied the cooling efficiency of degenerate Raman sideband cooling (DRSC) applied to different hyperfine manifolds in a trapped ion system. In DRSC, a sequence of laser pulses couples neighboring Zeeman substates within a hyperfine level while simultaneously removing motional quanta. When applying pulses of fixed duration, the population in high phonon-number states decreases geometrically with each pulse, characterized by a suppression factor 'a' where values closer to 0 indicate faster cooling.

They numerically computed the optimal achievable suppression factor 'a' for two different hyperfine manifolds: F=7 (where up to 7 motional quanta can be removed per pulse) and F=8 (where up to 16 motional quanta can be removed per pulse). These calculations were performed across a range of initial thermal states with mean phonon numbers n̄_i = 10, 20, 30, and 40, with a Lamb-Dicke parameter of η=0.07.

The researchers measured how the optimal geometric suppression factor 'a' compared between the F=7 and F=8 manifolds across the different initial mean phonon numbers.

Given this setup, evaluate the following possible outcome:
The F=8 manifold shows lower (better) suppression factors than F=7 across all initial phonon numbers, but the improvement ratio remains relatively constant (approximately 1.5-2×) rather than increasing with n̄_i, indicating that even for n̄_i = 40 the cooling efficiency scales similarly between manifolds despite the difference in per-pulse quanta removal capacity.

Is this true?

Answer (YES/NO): NO